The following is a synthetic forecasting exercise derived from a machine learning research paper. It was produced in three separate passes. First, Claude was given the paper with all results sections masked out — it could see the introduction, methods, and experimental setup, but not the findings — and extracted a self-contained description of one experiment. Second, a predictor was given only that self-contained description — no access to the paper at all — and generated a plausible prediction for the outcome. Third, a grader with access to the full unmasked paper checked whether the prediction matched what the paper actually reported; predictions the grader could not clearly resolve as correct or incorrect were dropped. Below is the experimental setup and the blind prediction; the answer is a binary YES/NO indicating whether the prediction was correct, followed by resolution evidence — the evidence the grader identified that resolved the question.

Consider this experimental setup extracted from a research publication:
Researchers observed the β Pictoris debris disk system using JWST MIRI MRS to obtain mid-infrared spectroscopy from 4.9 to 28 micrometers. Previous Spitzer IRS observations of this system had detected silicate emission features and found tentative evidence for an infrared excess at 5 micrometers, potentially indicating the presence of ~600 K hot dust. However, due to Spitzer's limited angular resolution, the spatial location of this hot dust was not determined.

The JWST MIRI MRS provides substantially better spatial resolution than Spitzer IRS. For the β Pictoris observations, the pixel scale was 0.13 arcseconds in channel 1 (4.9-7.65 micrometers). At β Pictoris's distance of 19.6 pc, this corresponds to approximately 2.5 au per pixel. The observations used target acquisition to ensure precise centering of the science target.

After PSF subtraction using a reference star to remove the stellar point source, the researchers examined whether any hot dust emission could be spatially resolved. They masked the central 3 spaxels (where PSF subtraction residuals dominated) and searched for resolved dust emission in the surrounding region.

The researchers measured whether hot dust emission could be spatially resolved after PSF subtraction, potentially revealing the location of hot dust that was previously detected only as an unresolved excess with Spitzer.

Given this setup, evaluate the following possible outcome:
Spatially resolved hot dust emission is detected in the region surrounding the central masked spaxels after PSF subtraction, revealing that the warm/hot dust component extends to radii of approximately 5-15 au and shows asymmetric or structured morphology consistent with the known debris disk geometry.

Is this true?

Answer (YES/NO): NO